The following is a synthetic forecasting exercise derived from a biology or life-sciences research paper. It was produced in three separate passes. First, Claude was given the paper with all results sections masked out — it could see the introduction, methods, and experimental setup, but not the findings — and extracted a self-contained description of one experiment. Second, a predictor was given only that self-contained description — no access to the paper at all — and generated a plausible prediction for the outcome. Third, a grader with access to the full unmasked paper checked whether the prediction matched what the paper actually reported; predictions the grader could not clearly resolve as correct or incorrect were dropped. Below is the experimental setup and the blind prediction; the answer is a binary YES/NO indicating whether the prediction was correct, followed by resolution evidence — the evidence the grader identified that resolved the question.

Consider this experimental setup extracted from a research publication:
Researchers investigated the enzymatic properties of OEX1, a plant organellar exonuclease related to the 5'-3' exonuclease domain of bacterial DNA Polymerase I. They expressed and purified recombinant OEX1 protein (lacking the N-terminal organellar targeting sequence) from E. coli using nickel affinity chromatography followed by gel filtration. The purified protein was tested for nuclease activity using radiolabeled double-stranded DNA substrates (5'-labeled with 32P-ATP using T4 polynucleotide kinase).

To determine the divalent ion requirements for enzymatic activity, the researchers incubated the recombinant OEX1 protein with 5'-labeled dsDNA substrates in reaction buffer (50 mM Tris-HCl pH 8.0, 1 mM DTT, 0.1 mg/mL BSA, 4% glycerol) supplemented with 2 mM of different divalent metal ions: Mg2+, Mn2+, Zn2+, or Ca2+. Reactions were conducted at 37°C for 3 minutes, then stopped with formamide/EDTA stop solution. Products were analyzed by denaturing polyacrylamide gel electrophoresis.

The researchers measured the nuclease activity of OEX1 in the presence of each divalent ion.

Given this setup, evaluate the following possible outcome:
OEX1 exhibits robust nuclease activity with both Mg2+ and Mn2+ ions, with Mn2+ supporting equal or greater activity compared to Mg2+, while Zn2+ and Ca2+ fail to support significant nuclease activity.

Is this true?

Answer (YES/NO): NO